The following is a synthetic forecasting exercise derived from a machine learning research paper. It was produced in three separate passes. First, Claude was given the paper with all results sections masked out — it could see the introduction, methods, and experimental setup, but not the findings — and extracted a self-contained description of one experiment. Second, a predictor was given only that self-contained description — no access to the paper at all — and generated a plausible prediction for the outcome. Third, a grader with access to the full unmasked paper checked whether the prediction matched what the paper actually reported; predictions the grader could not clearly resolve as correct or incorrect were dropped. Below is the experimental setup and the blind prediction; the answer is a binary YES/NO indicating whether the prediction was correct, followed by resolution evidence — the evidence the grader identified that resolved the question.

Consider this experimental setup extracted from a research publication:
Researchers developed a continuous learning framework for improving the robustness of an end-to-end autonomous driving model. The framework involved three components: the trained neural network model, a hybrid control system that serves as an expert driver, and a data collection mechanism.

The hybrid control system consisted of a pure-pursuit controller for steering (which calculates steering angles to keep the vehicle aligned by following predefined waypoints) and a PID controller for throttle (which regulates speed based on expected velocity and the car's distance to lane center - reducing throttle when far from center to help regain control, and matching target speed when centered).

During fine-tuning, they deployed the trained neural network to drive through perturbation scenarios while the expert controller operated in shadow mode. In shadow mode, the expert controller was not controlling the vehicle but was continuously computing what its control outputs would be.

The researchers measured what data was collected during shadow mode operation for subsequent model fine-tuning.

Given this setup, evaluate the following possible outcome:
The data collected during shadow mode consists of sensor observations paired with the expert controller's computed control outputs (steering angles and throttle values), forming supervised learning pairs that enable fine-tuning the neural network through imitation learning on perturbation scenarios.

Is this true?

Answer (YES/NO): YES